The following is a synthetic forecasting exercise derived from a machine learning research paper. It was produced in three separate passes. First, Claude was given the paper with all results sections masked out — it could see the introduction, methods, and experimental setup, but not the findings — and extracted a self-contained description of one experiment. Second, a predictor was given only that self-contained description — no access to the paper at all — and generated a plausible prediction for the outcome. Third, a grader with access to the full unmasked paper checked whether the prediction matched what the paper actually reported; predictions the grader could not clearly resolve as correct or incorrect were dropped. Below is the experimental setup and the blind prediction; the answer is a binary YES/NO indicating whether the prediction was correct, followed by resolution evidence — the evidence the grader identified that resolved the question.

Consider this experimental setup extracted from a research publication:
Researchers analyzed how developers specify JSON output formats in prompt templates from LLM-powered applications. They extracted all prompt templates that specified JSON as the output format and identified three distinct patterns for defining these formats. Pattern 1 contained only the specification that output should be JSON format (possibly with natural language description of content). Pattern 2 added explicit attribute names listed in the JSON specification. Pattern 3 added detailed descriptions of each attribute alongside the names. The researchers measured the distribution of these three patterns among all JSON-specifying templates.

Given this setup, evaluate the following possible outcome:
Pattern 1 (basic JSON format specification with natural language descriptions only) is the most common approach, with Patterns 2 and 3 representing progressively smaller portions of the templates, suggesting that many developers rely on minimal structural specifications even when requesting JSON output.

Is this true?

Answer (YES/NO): NO